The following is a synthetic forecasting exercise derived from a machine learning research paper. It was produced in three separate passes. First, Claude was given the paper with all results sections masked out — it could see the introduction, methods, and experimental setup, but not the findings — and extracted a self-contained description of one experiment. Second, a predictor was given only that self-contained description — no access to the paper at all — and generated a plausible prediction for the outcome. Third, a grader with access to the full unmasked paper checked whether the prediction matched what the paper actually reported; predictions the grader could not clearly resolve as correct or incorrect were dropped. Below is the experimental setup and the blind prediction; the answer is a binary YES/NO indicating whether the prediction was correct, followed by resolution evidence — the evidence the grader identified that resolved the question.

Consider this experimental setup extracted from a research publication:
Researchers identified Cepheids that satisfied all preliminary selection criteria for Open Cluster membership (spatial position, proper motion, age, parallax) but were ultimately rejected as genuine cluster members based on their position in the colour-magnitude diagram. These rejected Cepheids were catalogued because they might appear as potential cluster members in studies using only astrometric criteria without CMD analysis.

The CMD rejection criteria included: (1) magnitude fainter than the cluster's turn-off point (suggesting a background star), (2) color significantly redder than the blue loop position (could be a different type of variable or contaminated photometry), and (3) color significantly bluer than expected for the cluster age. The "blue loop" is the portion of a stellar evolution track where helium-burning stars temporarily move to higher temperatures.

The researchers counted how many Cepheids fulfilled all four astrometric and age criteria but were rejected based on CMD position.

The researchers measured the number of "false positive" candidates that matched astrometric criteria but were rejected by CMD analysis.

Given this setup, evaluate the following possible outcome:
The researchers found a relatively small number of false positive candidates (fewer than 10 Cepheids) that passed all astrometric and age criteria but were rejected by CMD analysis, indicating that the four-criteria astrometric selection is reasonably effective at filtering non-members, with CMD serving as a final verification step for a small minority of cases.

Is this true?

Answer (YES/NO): NO